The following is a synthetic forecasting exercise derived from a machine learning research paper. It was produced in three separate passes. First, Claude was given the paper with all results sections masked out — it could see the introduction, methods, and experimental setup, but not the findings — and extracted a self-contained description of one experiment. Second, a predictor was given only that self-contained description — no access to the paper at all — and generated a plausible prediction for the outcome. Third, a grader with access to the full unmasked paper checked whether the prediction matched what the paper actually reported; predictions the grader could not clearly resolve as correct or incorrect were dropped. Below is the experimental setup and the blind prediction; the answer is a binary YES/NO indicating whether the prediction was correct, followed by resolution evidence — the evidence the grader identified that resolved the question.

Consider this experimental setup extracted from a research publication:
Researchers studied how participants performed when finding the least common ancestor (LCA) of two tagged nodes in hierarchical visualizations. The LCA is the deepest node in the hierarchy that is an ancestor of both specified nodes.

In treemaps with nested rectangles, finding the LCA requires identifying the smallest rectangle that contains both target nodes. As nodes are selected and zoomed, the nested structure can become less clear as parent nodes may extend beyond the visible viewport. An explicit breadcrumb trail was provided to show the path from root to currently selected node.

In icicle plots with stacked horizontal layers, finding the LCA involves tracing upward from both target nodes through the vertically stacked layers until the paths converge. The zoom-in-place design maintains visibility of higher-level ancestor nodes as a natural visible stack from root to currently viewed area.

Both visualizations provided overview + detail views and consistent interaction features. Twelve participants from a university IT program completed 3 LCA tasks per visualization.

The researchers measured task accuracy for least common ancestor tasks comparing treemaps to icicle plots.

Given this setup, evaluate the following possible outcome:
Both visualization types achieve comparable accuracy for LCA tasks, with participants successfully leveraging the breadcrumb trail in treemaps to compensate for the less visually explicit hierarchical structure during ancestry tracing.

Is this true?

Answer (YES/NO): YES